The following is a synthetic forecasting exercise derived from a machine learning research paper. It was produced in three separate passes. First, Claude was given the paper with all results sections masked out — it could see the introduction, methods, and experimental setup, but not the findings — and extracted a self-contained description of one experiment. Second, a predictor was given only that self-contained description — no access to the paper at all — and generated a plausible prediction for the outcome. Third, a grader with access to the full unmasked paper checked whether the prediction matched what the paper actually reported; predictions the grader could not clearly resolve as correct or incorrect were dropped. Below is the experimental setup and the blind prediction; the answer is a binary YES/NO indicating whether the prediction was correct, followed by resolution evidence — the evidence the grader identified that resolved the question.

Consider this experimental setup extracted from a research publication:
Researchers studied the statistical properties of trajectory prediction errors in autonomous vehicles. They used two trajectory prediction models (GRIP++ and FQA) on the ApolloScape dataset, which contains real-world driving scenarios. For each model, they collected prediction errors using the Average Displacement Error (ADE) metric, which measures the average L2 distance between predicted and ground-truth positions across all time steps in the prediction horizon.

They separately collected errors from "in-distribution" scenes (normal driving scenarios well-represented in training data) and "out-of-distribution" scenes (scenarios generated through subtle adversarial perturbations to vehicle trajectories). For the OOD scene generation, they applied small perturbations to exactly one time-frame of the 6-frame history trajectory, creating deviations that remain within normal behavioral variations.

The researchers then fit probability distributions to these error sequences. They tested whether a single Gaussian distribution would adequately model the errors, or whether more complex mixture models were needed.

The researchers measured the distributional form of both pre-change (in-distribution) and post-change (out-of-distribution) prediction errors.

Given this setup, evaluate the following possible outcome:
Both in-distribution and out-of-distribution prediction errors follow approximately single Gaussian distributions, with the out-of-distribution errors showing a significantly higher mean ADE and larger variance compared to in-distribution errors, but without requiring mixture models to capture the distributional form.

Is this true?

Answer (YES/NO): NO